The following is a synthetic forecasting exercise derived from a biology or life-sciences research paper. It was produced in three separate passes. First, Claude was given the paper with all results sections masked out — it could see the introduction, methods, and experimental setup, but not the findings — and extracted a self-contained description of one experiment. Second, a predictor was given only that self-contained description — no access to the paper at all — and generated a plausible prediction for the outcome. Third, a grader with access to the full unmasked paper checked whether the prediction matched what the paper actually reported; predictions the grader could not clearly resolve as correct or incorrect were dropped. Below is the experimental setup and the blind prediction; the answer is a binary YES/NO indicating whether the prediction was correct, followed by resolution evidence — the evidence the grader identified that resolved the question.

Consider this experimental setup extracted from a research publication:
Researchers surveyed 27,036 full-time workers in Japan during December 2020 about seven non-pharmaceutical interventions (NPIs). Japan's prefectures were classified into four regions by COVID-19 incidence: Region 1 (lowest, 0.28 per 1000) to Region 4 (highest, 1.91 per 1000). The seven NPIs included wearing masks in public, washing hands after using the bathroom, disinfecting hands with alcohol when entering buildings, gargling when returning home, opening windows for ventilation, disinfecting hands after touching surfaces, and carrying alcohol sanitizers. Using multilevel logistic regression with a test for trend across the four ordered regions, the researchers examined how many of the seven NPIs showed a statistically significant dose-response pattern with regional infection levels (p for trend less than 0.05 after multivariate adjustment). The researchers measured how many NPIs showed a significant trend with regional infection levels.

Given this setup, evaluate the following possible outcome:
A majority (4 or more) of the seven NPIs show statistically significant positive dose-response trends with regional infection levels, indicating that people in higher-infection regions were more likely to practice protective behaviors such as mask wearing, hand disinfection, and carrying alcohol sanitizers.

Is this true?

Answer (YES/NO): NO